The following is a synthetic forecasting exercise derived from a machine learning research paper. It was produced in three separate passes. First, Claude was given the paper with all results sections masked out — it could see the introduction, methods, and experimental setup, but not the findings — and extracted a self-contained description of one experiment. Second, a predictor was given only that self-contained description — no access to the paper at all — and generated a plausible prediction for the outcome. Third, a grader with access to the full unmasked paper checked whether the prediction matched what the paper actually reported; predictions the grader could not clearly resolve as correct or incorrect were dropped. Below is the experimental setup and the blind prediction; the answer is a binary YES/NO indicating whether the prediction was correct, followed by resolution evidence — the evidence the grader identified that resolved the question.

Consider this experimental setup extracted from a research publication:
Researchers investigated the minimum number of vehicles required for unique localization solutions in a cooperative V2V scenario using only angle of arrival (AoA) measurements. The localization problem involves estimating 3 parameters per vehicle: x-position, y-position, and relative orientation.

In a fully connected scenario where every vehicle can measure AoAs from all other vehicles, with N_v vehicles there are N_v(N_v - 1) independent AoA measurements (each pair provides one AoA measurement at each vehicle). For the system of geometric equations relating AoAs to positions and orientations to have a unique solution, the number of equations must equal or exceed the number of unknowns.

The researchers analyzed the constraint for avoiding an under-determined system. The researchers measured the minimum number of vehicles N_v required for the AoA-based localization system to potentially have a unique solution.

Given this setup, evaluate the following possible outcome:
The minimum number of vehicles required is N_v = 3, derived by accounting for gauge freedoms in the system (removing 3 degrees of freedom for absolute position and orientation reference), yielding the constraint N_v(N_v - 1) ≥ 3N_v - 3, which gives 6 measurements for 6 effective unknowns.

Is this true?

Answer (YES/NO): NO